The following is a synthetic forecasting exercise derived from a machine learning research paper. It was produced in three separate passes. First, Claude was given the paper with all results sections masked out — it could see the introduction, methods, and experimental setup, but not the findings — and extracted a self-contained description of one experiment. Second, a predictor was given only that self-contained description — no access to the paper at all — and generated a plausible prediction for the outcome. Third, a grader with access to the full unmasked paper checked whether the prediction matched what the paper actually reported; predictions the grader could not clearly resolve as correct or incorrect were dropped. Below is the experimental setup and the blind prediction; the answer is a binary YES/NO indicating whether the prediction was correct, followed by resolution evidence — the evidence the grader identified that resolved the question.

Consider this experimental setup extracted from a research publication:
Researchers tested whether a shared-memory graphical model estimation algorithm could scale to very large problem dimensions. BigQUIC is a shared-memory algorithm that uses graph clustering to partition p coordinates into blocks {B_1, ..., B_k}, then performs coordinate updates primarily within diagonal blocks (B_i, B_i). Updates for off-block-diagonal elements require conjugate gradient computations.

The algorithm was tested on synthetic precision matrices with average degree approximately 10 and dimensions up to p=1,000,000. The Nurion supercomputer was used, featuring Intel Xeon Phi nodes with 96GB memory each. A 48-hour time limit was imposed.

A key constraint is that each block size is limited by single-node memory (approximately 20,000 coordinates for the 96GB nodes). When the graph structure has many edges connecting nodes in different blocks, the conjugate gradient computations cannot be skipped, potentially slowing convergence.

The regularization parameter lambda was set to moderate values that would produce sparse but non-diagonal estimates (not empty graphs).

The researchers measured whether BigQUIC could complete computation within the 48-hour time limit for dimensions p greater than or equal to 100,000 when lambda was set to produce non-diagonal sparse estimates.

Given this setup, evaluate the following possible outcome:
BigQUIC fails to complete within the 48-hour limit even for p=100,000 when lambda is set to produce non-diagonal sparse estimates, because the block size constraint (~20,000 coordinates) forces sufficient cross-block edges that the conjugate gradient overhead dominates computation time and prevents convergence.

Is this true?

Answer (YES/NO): NO